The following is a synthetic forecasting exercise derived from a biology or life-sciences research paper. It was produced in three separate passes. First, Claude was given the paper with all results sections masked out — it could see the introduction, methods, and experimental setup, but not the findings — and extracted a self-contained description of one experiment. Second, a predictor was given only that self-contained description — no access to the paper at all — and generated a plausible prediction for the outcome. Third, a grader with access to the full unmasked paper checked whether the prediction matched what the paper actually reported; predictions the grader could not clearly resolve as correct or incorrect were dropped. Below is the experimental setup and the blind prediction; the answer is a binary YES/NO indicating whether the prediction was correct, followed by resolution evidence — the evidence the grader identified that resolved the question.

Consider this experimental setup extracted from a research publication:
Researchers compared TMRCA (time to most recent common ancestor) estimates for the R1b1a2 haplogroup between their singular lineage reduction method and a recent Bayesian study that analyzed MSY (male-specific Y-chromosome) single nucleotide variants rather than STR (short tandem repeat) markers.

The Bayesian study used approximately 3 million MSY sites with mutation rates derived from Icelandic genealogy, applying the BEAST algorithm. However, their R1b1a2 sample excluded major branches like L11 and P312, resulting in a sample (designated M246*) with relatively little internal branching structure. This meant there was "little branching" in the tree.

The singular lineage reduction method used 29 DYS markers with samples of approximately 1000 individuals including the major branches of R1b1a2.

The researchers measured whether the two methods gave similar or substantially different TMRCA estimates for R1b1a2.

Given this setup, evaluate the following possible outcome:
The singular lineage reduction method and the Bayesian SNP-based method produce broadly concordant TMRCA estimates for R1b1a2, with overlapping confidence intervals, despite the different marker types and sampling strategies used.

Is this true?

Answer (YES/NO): YES